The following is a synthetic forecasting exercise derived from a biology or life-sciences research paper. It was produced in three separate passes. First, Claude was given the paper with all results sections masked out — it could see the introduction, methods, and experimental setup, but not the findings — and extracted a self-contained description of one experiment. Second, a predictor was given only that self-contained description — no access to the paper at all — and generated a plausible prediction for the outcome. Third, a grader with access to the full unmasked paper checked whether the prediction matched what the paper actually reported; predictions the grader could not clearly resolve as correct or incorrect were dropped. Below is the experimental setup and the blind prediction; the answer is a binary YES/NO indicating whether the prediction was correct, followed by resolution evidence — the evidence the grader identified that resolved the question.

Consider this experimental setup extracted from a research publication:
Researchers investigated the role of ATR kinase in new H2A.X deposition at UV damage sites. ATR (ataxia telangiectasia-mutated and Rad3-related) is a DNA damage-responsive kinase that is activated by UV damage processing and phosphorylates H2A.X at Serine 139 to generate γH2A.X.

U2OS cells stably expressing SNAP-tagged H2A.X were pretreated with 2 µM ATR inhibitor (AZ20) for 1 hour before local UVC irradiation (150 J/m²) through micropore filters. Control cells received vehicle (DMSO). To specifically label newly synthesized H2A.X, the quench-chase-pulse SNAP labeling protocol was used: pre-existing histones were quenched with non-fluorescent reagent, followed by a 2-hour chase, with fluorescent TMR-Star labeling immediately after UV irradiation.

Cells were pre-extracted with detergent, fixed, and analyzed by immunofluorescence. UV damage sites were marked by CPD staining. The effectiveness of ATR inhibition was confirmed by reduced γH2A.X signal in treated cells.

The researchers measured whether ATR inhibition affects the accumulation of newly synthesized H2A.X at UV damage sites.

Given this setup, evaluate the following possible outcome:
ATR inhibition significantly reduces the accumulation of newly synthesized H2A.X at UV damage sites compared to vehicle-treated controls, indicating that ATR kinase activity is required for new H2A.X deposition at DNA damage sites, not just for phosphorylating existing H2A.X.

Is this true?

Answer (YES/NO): NO